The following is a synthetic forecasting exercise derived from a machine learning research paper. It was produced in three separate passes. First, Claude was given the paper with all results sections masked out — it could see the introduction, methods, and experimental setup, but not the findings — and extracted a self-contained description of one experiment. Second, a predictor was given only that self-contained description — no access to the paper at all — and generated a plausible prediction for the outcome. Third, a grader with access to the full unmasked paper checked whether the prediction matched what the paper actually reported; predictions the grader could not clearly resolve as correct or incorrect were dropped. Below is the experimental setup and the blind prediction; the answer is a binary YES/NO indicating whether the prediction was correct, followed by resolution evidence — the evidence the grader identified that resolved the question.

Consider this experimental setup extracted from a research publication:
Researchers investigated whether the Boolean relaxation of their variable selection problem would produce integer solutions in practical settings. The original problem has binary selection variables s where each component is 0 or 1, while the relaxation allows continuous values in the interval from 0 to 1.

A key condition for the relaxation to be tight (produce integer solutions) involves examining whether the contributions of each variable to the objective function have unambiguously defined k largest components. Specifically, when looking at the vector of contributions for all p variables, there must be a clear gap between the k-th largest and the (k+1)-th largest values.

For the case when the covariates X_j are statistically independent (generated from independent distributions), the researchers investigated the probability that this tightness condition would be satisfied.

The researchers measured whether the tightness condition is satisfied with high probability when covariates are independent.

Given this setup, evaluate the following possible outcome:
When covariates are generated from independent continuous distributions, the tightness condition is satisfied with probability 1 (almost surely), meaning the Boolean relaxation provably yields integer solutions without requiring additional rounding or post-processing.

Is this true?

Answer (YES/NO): NO